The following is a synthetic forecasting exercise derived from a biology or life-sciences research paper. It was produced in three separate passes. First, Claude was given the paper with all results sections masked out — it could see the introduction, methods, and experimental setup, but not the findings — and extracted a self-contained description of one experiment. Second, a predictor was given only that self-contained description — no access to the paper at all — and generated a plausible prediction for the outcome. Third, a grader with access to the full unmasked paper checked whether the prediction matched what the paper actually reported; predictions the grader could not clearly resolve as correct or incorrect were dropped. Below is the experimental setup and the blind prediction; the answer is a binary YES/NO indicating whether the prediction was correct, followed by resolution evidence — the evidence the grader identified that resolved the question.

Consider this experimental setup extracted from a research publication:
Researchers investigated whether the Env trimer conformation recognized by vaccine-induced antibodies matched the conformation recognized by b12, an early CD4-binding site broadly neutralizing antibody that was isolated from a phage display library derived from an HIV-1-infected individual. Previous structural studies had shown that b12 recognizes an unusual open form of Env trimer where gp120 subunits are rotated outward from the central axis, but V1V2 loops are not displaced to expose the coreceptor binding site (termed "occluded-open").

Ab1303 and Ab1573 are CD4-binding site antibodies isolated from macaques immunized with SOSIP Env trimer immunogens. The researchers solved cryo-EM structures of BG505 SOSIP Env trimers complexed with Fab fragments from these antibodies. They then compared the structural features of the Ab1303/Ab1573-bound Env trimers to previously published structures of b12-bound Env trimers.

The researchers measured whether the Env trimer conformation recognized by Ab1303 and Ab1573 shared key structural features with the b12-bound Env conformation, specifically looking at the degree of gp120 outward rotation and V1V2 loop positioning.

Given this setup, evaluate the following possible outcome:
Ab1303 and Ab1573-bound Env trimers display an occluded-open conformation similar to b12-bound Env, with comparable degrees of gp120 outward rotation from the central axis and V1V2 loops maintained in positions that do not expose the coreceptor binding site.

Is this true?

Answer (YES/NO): YES